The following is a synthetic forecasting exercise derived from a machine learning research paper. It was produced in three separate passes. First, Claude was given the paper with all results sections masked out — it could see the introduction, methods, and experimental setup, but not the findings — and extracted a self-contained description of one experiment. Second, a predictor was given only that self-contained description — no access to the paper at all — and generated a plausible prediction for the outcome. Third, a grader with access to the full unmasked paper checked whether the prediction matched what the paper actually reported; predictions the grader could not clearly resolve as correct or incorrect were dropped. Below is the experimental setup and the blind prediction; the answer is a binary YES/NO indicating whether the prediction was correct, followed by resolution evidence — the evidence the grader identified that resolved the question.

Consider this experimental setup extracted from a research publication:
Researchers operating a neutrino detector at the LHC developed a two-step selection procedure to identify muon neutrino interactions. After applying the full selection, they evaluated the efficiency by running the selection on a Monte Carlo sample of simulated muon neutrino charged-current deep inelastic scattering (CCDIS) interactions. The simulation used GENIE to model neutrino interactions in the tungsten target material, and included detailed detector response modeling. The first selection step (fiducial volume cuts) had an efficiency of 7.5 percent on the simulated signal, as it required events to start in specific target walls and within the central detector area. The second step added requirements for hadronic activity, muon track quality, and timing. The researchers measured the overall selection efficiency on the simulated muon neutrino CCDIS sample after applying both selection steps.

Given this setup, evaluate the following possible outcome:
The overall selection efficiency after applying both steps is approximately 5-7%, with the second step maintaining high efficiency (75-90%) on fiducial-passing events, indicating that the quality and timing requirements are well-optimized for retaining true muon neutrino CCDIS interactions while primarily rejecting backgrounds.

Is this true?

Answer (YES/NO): NO